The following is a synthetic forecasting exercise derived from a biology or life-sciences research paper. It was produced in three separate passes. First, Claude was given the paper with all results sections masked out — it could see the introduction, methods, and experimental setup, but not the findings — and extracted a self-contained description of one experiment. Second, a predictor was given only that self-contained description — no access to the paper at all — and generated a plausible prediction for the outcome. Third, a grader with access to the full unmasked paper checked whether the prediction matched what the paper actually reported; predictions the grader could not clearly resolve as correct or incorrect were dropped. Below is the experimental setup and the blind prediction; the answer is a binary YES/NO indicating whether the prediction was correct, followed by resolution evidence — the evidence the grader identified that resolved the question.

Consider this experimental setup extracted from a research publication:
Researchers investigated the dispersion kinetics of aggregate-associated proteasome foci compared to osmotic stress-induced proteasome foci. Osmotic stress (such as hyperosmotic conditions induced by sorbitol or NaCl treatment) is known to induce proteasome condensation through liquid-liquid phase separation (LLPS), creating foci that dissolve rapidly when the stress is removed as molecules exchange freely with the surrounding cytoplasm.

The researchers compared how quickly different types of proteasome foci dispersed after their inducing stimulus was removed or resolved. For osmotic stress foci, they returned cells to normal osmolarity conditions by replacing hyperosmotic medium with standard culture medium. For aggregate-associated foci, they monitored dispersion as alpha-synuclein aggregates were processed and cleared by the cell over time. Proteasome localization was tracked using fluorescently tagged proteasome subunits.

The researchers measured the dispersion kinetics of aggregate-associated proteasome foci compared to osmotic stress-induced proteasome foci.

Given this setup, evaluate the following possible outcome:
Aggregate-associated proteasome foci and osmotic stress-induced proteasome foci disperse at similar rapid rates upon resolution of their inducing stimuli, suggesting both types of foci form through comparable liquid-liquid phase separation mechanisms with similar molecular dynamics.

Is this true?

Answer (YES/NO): NO